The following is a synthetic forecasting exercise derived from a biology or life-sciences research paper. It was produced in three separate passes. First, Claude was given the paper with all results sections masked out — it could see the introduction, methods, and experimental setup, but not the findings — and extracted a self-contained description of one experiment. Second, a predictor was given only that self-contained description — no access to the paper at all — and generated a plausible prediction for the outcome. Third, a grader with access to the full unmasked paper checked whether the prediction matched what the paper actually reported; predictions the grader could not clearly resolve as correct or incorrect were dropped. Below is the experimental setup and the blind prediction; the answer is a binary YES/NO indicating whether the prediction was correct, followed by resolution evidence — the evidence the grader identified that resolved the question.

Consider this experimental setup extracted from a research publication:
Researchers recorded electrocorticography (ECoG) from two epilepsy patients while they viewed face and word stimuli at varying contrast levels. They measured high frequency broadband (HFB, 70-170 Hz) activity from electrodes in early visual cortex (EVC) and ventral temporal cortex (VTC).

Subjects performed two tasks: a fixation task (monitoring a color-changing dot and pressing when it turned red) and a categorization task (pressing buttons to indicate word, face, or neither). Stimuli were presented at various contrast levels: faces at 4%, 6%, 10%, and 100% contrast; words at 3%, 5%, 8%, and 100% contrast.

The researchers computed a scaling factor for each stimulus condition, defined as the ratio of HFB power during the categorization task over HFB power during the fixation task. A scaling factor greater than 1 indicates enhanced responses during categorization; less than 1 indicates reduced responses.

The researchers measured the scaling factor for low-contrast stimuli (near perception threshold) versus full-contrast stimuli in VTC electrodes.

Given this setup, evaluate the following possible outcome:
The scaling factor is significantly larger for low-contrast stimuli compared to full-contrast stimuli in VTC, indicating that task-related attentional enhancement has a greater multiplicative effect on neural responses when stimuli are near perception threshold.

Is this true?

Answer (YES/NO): YES